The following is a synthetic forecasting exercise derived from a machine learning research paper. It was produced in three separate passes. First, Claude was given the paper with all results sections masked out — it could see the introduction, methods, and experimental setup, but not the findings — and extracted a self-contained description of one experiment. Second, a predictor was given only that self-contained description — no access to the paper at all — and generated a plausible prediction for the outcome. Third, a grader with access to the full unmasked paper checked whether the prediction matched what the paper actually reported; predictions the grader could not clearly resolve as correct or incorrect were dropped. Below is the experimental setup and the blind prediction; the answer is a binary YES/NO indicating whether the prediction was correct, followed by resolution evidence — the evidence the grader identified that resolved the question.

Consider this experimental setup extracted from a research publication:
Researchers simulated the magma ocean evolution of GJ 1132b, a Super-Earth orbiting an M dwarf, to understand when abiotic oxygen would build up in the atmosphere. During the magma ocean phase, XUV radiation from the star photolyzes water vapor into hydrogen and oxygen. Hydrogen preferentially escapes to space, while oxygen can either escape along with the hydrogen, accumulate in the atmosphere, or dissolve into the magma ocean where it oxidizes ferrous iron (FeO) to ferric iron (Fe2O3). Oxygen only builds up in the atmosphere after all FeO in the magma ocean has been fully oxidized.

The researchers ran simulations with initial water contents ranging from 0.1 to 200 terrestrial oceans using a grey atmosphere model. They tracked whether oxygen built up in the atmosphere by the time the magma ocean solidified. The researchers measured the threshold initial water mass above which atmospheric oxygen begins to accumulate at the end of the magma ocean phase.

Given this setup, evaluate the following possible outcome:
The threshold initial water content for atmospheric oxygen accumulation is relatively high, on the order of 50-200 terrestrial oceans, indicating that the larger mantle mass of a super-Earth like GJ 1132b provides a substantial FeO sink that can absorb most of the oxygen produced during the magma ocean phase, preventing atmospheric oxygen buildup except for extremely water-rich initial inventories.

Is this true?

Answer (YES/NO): YES